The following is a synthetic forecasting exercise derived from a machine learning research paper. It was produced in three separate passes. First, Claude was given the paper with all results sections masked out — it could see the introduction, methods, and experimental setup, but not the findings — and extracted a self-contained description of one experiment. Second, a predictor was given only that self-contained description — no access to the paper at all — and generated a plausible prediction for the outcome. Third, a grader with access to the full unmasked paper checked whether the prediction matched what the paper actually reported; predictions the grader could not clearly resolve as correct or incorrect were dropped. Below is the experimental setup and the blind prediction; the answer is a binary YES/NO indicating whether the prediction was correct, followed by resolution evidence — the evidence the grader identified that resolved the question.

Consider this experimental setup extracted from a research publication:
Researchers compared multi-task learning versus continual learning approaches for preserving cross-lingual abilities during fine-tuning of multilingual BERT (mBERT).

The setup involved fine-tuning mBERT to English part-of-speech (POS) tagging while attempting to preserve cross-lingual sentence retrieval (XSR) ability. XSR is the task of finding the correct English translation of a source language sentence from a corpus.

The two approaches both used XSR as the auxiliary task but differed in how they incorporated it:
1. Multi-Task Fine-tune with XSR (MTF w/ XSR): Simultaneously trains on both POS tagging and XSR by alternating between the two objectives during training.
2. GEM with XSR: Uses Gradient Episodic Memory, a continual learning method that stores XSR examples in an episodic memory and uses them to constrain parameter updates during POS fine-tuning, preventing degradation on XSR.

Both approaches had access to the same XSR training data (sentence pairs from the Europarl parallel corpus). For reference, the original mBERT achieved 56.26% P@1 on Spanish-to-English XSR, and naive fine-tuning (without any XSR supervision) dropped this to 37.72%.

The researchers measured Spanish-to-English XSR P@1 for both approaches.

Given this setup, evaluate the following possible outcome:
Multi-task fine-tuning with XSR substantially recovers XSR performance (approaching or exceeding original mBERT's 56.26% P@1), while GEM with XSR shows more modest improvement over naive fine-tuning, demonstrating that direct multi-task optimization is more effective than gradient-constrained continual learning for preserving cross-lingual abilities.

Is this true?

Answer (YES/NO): NO